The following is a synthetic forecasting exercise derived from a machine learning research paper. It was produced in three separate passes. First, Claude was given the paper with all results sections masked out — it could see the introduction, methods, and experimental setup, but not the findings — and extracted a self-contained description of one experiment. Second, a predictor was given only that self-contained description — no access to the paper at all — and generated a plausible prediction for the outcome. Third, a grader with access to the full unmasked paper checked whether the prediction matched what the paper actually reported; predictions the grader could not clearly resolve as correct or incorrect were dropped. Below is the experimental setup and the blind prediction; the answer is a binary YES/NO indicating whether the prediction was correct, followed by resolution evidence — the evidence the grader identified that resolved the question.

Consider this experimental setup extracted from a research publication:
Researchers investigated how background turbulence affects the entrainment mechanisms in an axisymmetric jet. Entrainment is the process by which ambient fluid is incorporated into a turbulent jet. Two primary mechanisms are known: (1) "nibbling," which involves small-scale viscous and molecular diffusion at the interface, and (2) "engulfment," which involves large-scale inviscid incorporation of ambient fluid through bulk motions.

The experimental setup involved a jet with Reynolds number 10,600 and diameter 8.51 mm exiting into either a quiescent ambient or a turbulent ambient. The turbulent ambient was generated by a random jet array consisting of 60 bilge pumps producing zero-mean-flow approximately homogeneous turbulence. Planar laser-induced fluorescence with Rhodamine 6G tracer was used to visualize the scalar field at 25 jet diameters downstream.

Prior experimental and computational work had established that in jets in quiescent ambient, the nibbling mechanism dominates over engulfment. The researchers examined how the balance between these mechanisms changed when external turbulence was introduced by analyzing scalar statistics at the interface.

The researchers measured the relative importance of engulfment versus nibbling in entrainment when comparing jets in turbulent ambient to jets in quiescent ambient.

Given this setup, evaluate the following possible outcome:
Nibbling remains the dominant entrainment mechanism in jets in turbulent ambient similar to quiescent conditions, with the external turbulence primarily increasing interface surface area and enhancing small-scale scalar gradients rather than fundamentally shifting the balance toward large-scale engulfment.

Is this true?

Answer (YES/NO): YES